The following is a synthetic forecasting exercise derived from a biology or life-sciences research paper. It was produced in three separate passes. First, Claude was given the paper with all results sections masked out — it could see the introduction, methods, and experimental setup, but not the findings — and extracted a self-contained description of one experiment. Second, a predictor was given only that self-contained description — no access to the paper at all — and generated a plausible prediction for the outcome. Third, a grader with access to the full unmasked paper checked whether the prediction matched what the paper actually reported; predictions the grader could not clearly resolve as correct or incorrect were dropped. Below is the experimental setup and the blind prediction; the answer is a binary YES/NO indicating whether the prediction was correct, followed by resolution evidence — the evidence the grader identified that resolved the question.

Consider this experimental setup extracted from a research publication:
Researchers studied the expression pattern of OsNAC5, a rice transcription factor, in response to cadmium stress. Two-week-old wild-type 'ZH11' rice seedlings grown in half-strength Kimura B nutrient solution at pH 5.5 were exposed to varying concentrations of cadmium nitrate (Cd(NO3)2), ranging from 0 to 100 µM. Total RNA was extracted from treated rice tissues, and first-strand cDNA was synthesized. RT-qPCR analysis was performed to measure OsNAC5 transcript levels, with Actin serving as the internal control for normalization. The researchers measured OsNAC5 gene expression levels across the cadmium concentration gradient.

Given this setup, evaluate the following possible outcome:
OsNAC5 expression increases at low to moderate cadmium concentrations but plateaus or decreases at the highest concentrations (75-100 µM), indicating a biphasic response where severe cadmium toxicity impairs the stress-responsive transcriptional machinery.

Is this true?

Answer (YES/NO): NO